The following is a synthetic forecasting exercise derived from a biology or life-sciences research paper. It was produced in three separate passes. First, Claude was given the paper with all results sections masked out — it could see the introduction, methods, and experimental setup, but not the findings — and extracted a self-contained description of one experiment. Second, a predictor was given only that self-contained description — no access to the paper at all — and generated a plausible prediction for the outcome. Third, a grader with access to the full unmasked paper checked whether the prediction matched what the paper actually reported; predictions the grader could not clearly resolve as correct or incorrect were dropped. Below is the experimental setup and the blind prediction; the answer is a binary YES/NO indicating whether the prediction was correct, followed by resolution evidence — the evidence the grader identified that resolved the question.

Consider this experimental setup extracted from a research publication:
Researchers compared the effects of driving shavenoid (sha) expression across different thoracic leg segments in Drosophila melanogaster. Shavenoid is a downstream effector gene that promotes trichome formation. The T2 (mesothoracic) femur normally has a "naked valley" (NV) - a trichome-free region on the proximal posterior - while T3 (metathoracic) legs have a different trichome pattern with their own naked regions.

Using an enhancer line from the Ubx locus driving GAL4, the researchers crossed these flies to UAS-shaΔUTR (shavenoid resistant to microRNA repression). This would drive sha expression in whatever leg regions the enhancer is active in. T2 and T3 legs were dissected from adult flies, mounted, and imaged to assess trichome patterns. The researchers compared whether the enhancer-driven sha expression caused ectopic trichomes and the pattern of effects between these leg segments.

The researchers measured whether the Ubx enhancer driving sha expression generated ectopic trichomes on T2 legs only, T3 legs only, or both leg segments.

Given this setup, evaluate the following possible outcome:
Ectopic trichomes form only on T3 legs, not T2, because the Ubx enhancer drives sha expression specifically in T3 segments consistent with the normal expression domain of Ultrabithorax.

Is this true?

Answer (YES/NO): NO